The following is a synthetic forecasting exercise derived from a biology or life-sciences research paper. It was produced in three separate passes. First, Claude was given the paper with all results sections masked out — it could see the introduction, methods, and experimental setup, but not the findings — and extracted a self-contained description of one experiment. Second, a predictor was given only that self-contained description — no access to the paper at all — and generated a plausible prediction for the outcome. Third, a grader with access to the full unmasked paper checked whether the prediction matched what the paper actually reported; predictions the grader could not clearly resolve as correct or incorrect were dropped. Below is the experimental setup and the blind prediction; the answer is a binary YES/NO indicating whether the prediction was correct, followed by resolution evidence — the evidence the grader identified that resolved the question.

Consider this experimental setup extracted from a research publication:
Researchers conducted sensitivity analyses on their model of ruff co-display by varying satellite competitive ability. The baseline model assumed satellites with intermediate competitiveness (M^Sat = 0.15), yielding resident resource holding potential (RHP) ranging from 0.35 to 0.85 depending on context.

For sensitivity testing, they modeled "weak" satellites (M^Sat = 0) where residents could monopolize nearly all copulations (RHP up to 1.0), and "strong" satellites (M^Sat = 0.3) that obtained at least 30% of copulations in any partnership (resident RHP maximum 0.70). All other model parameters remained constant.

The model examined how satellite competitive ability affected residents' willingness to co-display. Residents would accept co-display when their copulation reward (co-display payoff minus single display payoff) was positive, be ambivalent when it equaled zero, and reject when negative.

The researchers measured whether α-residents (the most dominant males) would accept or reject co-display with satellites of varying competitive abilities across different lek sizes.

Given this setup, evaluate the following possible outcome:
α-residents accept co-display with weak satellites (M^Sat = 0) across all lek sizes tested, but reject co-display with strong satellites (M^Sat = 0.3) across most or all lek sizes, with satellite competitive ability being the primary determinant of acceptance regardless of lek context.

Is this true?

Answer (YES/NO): NO